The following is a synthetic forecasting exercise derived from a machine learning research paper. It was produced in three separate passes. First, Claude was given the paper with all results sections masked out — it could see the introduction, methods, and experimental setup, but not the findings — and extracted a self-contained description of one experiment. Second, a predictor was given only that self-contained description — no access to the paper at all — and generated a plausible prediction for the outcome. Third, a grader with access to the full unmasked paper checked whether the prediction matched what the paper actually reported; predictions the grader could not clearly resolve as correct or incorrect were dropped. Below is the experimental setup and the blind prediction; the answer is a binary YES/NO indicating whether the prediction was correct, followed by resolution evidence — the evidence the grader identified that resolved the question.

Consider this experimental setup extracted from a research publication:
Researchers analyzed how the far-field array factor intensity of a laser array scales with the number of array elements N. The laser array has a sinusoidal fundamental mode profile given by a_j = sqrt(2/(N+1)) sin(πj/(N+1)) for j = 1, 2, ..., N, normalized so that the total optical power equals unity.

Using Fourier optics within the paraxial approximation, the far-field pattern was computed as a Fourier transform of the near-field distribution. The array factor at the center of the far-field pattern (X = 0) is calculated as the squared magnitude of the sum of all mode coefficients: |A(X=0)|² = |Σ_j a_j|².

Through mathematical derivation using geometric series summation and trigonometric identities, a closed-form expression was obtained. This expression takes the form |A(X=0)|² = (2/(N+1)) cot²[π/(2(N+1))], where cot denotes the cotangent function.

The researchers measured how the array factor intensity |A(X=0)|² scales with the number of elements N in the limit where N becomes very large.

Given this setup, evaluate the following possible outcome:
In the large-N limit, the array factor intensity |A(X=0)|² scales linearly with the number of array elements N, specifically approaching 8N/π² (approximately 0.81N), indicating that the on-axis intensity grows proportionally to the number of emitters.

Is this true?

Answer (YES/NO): YES